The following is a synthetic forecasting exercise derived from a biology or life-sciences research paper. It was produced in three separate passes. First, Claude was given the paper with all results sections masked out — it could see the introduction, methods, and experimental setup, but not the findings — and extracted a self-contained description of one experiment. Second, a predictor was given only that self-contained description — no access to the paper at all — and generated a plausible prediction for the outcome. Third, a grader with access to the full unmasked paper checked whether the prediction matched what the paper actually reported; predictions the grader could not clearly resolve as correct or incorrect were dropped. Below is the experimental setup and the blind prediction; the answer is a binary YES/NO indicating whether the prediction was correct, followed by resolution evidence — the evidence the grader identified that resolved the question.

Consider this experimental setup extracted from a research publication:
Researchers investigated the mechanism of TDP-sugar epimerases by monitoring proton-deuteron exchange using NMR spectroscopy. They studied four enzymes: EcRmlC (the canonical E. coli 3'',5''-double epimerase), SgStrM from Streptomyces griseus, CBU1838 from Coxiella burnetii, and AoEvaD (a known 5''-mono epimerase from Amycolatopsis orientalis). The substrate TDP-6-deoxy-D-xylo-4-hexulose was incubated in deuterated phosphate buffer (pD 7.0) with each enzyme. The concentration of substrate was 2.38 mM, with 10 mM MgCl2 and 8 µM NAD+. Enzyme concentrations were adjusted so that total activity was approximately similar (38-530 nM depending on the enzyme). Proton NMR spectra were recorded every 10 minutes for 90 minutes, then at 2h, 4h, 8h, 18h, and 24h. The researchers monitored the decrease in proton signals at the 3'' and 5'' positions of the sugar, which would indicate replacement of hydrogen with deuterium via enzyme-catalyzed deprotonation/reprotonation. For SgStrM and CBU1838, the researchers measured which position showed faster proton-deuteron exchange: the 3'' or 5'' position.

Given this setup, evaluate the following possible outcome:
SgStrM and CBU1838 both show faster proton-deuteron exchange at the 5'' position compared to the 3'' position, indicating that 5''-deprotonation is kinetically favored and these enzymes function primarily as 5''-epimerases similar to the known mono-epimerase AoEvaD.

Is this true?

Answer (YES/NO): NO